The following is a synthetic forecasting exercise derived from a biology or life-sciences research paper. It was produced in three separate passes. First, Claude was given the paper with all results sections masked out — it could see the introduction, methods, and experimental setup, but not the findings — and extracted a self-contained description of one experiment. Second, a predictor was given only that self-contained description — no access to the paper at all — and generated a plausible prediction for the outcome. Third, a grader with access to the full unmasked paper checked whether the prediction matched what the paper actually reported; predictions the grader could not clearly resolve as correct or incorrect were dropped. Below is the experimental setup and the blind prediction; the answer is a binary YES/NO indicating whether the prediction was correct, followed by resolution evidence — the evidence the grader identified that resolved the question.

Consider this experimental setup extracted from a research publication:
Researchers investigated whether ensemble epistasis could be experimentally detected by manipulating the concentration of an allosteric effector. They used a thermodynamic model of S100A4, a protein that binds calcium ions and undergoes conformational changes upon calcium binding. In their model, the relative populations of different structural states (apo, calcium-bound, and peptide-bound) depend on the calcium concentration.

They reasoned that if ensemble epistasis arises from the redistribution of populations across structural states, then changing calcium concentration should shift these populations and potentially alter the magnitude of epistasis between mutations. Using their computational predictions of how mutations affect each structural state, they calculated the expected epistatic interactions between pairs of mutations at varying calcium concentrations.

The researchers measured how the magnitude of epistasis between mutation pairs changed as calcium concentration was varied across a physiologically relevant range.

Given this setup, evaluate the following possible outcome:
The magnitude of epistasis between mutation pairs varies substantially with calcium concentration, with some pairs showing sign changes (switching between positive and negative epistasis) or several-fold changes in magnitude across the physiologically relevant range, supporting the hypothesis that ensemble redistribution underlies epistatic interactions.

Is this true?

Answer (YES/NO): YES